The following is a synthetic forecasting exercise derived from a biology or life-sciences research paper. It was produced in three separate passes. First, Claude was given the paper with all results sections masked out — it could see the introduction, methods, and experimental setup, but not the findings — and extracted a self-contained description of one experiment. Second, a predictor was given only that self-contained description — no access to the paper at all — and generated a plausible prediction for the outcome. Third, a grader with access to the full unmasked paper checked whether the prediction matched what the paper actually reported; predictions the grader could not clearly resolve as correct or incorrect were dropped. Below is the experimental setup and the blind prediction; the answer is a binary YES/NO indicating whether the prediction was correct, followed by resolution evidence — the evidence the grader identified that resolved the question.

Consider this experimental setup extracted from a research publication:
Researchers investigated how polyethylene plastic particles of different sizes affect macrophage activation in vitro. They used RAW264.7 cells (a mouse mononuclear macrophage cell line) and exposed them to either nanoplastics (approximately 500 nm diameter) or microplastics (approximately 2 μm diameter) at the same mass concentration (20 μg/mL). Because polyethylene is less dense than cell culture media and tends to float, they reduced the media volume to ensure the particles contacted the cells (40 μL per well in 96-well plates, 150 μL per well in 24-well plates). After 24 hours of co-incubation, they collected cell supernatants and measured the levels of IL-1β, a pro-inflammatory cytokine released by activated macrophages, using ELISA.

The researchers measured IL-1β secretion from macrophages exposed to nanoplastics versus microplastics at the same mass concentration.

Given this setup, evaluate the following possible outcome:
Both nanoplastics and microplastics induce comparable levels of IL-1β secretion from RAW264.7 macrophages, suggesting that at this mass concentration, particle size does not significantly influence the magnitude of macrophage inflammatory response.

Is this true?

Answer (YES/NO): NO